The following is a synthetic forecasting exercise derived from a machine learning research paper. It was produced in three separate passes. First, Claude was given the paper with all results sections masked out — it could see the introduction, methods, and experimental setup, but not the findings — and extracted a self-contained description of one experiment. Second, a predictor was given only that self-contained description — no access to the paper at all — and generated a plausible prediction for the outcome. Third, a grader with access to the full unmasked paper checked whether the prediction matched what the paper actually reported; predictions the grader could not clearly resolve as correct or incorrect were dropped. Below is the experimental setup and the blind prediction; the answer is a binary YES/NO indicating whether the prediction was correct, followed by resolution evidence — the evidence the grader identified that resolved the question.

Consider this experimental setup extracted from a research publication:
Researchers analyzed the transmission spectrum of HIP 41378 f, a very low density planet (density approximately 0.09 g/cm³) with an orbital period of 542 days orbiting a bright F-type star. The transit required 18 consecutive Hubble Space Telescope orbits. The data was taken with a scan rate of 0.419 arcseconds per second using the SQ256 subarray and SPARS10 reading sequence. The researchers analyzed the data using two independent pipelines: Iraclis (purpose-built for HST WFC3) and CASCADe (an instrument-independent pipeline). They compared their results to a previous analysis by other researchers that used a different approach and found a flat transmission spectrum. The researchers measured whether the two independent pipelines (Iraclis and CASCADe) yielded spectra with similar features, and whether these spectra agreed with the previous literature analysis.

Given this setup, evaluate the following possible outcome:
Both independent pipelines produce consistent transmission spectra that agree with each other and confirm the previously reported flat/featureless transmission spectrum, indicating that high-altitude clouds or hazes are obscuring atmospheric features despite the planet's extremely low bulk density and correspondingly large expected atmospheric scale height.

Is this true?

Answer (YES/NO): NO